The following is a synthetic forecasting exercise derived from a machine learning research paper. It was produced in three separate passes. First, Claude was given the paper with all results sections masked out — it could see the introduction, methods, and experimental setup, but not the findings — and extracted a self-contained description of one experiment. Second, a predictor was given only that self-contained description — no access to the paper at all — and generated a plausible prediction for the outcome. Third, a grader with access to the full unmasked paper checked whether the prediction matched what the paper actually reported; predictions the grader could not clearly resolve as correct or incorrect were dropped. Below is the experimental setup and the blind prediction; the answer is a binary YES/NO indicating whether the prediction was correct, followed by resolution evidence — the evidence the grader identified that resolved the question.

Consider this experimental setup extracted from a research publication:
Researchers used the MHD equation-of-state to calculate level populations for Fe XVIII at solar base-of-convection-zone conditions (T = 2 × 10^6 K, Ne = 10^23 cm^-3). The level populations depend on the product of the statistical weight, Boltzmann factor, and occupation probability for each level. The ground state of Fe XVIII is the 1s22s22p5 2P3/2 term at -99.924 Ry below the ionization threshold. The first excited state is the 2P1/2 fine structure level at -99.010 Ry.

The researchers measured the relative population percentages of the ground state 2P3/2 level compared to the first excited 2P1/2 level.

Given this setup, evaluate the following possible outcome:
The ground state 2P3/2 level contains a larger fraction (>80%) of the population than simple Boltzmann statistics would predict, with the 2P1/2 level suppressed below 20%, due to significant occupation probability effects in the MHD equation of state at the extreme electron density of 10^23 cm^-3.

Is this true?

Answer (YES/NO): NO